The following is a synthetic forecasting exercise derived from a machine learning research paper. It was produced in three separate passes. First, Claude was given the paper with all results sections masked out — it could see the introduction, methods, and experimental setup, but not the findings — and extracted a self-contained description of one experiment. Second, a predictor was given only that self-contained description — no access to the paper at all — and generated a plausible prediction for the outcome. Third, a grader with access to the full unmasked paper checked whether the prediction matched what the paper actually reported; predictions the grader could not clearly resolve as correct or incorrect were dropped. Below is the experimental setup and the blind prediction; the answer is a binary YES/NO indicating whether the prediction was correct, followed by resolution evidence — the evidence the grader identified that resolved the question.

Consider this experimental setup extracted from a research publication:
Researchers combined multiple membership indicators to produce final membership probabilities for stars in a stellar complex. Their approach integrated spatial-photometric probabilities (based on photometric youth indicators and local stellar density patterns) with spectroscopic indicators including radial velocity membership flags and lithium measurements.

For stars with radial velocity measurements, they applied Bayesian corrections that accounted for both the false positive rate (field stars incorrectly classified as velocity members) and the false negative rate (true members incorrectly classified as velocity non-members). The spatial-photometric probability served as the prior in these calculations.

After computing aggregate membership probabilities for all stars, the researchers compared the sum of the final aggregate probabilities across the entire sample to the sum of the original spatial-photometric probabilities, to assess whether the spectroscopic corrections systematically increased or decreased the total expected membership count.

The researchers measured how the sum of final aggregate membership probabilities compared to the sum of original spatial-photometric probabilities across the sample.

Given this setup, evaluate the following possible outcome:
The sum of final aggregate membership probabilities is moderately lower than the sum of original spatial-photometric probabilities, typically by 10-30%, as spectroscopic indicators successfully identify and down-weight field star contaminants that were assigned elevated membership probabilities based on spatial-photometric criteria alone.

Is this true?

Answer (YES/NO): NO